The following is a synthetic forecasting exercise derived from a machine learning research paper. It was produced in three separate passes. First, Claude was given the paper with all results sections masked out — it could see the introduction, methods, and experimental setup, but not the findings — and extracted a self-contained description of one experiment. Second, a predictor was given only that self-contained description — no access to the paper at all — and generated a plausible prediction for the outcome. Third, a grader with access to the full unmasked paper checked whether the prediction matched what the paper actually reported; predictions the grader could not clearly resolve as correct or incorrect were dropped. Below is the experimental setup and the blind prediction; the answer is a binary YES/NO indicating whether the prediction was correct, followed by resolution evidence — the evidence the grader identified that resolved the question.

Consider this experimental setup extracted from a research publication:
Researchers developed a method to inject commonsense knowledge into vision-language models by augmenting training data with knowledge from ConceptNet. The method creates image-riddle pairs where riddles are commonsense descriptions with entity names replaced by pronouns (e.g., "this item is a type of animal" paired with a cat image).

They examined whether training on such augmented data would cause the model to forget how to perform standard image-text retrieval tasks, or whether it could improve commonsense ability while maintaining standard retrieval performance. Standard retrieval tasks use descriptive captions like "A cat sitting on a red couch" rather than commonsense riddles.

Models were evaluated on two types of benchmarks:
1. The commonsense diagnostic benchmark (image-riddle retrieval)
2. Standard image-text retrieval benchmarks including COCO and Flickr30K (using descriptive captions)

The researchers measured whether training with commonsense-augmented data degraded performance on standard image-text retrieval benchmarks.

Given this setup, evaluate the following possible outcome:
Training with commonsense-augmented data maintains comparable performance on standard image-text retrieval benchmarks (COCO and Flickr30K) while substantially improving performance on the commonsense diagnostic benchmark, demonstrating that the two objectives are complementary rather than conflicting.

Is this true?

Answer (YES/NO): YES